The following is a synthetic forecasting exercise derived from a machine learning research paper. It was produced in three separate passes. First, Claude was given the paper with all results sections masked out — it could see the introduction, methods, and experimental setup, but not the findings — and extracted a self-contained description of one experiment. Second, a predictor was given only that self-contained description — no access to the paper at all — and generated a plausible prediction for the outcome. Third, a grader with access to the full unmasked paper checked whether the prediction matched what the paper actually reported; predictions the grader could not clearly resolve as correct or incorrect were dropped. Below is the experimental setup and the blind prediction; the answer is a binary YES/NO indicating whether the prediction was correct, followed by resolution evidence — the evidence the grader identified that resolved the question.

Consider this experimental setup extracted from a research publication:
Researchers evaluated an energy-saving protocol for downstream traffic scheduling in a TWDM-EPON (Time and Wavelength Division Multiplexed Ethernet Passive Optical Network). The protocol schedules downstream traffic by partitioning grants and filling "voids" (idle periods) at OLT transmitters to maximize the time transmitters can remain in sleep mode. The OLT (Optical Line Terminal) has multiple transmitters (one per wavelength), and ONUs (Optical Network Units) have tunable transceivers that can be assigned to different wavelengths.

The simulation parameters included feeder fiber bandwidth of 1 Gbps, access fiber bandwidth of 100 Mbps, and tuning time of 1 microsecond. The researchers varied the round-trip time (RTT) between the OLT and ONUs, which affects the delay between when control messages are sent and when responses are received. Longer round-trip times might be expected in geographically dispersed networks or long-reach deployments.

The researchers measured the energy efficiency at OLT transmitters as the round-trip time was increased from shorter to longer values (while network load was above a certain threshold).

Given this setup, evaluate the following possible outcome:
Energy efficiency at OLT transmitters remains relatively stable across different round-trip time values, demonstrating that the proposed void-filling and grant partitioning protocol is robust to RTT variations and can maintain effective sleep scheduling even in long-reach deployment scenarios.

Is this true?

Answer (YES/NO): YES